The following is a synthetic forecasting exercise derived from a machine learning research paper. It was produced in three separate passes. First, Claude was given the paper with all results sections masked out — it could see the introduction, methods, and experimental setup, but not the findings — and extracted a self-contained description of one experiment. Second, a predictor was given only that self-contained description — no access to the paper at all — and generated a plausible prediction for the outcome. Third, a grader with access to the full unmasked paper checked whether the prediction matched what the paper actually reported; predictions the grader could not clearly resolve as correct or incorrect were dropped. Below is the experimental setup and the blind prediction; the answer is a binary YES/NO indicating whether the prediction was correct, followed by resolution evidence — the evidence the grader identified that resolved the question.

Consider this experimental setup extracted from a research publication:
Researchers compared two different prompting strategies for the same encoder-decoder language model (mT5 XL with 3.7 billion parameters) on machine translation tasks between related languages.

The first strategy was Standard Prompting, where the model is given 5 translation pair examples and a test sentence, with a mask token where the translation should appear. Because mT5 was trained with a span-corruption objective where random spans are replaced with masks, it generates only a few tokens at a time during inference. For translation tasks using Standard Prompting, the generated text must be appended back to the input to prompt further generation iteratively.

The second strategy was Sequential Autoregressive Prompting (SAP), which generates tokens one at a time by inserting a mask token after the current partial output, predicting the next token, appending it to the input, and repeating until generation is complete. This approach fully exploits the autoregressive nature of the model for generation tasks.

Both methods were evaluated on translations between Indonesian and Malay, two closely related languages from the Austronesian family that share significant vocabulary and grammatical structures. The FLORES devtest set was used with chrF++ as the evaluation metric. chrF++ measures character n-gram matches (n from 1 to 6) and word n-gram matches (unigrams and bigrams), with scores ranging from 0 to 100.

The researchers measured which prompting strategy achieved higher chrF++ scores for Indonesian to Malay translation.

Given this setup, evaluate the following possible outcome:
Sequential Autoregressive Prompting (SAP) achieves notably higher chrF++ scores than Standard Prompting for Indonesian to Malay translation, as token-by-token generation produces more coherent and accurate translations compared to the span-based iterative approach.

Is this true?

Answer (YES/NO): YES